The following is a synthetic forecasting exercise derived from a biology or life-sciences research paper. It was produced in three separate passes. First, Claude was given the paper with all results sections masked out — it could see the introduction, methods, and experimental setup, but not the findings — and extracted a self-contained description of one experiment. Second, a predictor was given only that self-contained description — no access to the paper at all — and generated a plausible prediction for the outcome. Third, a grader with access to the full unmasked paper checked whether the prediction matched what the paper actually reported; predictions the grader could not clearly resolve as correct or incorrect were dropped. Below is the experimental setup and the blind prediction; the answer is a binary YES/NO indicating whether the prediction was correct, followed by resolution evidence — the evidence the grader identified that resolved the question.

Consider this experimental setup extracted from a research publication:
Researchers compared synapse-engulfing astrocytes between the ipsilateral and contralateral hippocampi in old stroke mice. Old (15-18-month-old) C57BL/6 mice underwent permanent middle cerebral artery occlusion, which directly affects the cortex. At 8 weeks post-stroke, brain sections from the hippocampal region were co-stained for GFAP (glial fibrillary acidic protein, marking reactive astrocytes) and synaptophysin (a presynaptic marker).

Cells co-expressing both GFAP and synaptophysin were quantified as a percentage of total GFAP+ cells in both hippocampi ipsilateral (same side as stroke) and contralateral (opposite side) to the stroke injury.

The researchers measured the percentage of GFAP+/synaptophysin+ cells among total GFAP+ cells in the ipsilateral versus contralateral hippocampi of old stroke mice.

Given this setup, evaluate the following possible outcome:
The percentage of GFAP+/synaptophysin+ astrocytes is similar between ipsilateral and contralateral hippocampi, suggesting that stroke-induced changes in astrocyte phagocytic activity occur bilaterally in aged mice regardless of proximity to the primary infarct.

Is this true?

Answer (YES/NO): NO